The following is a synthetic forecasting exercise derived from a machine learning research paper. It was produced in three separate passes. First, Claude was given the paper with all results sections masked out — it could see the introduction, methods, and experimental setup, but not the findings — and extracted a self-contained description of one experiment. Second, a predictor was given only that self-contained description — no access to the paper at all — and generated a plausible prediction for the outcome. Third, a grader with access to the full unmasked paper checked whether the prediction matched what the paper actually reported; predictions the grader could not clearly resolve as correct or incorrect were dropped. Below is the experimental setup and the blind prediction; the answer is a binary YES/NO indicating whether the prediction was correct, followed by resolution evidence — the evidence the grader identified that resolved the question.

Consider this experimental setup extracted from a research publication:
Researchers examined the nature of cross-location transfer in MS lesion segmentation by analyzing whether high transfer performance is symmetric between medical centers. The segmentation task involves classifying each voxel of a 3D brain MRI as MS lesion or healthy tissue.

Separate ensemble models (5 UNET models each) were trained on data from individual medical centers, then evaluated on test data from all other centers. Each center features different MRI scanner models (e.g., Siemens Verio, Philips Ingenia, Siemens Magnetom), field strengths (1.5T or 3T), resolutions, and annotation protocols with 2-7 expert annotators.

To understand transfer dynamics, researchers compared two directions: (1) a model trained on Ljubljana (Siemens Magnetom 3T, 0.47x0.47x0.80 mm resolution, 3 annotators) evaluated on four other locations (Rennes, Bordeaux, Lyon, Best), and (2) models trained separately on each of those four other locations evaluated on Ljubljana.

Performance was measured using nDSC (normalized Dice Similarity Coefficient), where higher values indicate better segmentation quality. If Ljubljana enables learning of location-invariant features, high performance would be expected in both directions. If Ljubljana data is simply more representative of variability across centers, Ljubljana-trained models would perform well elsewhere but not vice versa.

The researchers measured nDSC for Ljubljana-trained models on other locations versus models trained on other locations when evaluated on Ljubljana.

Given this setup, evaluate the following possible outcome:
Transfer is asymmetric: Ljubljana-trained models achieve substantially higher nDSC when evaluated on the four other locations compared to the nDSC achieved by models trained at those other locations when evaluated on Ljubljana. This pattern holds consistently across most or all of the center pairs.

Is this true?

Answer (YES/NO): YES